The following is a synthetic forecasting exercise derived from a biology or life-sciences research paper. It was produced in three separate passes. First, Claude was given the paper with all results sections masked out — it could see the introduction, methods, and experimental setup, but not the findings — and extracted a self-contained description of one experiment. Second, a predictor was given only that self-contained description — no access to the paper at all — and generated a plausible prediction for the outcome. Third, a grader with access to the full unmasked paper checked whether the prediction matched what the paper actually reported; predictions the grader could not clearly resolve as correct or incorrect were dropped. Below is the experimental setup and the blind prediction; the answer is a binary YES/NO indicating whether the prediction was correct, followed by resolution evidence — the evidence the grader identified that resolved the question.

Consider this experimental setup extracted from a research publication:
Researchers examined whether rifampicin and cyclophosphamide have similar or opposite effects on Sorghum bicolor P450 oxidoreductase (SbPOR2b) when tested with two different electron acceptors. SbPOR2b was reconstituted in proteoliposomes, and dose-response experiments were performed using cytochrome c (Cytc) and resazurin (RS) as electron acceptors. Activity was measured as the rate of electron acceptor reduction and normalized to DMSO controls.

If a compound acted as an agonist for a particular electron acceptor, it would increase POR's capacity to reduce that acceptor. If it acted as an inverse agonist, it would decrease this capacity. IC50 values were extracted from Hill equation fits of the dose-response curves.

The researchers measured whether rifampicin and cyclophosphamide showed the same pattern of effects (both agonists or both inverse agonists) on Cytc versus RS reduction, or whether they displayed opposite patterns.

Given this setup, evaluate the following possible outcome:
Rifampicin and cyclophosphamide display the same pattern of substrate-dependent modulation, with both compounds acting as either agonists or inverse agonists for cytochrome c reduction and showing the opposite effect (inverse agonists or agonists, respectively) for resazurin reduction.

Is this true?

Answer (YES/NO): NO